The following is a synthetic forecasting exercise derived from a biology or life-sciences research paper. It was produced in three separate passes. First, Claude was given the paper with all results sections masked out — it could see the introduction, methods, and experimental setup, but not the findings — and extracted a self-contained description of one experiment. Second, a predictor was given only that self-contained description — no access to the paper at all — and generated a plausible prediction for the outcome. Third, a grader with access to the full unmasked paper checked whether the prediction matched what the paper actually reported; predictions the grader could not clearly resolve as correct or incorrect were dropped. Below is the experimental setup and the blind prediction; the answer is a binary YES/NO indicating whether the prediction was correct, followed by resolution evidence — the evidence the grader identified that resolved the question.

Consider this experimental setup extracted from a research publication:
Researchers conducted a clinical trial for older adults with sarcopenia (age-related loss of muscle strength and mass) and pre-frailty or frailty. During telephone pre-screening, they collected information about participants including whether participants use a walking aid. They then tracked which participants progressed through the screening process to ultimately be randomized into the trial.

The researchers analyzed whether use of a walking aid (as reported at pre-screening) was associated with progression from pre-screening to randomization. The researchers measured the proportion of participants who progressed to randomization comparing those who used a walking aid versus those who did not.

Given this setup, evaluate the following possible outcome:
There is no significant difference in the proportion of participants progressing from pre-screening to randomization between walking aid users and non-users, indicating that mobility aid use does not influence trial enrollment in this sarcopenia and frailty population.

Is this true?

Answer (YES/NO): NO